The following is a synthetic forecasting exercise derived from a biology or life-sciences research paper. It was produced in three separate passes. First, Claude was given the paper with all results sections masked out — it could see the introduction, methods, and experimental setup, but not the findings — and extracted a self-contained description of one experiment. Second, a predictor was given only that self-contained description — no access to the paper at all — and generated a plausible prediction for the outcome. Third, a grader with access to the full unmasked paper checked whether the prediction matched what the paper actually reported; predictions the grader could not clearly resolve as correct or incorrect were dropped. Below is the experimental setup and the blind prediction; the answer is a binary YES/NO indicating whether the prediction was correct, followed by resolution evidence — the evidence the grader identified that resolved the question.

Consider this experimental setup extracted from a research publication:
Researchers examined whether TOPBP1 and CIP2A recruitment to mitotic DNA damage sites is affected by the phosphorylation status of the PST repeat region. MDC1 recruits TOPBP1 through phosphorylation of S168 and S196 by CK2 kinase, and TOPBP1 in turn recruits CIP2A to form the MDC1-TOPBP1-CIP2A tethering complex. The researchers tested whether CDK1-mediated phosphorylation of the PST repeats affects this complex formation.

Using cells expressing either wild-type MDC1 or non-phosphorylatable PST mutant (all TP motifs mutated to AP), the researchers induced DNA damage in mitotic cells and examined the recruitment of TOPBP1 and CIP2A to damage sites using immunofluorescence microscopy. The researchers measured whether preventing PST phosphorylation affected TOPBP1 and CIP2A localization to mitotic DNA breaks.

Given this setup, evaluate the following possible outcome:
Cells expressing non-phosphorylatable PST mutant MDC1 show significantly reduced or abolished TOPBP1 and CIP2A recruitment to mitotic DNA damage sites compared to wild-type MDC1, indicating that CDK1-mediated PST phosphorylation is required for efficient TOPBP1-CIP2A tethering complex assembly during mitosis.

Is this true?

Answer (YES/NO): NO